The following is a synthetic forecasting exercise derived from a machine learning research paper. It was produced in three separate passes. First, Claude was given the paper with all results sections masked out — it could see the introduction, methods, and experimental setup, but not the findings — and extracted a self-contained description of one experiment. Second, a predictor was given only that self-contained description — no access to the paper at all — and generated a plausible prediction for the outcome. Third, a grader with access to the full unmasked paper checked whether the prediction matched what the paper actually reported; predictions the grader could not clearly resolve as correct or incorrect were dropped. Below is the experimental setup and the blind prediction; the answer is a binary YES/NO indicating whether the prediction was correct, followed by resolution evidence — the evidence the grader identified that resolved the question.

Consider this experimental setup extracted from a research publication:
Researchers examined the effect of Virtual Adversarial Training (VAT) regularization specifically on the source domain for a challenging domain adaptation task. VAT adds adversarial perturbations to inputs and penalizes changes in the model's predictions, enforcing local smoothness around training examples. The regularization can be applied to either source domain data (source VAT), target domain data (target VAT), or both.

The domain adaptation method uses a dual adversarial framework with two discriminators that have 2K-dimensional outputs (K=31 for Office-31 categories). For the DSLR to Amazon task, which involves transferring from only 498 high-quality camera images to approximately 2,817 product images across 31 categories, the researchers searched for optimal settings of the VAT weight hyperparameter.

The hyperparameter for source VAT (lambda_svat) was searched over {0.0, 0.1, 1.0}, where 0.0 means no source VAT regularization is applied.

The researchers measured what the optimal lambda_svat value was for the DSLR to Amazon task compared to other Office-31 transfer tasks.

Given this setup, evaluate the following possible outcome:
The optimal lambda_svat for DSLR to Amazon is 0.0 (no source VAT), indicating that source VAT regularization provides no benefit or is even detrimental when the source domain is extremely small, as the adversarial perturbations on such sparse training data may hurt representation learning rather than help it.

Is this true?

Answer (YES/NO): YES